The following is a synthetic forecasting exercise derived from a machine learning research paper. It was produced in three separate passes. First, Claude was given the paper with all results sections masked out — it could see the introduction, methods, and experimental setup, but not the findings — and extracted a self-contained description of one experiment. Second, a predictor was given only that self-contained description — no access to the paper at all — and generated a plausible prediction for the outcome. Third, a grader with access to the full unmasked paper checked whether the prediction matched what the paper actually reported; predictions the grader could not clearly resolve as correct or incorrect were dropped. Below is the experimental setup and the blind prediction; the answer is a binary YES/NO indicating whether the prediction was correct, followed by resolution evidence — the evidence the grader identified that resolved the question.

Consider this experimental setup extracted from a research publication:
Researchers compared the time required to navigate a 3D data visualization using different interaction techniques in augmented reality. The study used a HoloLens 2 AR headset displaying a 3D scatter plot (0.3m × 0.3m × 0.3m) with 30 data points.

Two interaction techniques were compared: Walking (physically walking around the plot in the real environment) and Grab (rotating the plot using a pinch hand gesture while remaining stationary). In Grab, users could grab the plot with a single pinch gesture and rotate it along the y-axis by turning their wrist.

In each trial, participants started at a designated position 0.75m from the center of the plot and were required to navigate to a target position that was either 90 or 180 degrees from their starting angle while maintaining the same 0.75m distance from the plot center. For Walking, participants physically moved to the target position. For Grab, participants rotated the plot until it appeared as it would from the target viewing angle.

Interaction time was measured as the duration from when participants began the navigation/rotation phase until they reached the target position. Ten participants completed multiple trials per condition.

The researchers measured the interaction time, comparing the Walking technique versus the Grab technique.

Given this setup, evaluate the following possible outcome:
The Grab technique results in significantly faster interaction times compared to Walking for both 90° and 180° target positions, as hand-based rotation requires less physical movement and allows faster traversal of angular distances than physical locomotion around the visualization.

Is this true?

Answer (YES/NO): NO